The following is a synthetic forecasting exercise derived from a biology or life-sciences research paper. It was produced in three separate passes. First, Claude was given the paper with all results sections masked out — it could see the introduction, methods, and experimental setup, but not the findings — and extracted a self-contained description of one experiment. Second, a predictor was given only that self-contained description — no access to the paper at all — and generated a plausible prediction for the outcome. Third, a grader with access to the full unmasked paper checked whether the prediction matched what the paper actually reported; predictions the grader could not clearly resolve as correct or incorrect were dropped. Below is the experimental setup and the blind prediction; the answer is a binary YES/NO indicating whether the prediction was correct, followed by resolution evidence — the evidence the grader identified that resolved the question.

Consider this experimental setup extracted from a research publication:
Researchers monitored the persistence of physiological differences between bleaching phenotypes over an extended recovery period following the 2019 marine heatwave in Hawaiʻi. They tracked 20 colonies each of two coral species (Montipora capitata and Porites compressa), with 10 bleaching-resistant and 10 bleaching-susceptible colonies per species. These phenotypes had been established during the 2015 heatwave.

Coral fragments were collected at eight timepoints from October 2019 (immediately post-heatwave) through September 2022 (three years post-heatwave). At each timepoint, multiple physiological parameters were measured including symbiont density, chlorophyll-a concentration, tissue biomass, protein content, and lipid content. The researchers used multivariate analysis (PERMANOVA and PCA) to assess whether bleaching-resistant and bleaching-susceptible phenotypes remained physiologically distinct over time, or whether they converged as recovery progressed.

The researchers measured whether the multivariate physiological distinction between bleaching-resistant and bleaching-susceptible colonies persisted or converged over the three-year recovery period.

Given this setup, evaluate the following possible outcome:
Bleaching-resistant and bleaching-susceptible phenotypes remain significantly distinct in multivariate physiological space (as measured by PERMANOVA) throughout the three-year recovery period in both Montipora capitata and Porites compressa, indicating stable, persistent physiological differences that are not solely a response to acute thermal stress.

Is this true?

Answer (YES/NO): NO